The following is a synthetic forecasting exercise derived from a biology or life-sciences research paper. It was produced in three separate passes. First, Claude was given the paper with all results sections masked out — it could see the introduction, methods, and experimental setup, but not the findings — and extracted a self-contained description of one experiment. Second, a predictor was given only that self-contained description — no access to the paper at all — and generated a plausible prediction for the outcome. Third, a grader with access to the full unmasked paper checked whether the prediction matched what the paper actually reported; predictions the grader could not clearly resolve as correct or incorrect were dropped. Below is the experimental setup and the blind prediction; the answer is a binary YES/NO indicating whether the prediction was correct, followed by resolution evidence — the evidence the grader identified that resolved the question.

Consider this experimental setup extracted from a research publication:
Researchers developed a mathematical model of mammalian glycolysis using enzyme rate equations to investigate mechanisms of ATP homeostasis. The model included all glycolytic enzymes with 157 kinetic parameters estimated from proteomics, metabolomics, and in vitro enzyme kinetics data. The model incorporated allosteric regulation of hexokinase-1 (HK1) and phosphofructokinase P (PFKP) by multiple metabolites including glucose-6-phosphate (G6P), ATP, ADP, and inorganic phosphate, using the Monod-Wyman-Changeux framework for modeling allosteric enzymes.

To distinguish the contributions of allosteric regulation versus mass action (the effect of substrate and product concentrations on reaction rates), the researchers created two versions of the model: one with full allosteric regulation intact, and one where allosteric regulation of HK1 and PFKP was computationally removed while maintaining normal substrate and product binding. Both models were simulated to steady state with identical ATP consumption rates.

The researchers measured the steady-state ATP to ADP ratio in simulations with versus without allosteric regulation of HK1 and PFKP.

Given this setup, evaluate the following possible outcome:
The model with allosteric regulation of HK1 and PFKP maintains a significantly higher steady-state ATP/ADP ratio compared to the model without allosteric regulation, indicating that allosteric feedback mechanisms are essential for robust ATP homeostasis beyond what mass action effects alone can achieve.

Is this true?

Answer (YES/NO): YES